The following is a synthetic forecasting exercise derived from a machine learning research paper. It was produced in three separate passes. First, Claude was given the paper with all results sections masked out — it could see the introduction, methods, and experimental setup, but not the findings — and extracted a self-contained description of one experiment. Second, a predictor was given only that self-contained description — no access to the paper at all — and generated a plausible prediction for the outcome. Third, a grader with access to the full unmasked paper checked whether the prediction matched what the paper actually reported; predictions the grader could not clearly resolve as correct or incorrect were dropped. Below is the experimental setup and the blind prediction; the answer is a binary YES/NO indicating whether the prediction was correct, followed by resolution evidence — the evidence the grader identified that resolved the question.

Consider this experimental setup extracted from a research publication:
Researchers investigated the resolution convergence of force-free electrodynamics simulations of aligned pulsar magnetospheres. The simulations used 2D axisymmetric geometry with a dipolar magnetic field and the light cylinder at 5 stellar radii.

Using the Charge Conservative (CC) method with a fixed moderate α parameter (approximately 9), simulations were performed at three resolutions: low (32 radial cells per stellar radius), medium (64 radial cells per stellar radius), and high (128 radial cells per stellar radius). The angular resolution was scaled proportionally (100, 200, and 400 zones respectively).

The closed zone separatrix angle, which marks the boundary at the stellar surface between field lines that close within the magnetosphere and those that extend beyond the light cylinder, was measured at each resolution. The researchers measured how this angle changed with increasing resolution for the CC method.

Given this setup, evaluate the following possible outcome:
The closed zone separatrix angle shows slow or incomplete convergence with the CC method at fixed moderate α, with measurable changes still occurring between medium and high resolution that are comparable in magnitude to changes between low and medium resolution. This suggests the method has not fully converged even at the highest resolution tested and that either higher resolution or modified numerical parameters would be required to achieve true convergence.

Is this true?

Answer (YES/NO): YES